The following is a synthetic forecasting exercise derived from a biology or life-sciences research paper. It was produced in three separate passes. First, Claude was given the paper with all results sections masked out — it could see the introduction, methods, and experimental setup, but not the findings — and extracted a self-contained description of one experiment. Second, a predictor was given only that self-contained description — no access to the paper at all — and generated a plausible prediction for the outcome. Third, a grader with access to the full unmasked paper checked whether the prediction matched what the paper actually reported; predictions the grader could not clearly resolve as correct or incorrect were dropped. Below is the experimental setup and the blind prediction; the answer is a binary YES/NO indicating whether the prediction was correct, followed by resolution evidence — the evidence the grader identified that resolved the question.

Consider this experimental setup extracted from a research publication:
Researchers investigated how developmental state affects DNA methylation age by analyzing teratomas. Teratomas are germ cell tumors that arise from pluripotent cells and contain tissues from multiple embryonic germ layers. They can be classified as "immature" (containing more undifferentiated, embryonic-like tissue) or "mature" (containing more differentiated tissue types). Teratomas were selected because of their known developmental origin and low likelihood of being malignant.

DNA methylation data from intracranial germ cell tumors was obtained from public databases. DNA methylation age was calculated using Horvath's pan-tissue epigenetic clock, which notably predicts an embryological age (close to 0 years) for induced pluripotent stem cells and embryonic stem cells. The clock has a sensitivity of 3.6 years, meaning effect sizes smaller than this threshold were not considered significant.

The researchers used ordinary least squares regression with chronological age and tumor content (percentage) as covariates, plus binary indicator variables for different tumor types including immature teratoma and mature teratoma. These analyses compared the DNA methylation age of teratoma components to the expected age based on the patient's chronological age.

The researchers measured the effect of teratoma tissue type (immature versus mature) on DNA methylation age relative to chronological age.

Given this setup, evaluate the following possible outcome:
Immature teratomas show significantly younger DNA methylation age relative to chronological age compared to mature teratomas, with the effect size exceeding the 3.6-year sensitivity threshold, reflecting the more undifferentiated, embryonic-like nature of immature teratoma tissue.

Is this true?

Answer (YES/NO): NO